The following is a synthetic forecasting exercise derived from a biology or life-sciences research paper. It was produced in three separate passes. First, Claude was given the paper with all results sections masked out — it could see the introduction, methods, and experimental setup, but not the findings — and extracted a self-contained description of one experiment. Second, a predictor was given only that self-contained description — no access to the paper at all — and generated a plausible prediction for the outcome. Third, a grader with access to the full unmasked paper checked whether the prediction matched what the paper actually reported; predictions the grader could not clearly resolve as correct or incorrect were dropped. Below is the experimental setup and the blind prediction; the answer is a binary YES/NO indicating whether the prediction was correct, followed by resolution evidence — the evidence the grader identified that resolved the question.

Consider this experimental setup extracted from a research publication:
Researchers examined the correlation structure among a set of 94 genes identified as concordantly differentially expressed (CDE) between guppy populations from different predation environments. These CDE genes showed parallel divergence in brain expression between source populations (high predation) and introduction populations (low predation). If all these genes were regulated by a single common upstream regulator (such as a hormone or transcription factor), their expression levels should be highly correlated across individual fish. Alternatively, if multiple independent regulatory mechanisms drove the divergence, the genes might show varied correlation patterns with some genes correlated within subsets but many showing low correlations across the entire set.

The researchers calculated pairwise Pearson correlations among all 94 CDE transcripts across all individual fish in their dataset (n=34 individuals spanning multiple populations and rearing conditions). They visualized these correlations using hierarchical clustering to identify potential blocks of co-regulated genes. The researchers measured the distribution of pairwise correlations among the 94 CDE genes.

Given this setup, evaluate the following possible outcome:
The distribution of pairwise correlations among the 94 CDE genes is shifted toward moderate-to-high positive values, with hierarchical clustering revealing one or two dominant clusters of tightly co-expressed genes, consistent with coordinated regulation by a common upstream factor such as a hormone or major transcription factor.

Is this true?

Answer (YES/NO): NO